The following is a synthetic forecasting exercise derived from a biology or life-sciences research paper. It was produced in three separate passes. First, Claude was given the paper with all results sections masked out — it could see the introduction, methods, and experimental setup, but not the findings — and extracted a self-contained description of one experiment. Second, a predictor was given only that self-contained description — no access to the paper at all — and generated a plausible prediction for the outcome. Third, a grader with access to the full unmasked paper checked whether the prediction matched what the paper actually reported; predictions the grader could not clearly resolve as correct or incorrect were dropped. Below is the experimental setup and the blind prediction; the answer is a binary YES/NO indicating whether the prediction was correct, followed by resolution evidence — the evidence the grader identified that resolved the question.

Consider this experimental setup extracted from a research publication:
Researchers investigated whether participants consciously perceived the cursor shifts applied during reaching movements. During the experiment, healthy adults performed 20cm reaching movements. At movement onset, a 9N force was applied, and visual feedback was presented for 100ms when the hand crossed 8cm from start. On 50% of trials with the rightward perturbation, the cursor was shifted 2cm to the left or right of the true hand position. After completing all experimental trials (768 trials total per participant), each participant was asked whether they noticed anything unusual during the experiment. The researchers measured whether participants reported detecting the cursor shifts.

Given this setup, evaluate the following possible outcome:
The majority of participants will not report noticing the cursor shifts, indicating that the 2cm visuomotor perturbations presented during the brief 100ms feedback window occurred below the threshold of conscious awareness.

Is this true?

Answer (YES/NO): YES